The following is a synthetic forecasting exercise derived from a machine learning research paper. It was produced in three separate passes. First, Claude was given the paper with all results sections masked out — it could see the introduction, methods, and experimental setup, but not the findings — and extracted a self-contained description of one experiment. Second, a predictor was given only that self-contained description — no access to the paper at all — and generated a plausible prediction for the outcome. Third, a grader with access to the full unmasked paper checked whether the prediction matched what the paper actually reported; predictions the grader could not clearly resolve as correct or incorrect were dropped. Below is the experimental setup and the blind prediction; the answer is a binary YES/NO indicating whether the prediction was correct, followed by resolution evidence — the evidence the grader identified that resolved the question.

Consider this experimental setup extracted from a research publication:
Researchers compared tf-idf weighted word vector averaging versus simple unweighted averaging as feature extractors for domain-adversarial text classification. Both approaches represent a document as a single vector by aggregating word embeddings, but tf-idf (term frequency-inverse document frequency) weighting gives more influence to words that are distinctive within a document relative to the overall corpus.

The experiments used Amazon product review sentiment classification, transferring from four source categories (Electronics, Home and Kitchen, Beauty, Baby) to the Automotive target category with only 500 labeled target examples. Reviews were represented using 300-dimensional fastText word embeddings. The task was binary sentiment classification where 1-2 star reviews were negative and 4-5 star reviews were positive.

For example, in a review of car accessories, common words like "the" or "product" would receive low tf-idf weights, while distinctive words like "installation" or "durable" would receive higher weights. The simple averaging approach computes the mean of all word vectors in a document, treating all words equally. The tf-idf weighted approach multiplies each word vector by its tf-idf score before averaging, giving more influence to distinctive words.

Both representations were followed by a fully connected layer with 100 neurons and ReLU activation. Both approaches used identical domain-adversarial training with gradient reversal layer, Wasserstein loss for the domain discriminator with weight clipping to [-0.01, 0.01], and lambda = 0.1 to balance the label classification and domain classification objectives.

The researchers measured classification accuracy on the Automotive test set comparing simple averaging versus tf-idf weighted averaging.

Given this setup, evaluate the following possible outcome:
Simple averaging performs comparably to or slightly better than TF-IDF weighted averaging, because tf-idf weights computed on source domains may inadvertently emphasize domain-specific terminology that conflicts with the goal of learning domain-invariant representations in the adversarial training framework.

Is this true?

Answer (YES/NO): NO